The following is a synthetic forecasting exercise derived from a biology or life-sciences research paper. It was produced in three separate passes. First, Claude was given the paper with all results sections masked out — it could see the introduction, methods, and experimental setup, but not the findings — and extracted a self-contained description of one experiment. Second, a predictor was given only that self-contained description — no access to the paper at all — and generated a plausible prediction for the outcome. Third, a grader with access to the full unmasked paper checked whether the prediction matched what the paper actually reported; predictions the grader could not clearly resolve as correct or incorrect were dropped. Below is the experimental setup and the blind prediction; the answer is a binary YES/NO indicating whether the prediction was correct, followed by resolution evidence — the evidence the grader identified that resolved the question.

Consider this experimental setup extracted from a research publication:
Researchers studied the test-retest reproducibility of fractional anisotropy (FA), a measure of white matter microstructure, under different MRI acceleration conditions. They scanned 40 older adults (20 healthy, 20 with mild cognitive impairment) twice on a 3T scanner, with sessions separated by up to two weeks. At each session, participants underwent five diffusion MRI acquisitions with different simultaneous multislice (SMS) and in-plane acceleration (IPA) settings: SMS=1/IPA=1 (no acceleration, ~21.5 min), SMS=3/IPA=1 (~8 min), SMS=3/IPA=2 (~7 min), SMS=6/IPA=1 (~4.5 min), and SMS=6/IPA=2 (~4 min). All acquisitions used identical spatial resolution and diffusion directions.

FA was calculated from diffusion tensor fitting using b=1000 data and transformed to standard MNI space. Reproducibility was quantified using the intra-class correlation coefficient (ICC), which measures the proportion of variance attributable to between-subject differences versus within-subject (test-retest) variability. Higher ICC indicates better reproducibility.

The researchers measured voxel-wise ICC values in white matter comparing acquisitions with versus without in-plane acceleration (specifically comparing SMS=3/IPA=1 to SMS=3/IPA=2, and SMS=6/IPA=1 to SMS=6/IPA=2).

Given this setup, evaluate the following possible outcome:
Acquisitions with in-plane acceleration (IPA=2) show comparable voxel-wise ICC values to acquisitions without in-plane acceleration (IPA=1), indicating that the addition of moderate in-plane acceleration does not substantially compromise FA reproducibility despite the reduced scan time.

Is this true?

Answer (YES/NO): NO